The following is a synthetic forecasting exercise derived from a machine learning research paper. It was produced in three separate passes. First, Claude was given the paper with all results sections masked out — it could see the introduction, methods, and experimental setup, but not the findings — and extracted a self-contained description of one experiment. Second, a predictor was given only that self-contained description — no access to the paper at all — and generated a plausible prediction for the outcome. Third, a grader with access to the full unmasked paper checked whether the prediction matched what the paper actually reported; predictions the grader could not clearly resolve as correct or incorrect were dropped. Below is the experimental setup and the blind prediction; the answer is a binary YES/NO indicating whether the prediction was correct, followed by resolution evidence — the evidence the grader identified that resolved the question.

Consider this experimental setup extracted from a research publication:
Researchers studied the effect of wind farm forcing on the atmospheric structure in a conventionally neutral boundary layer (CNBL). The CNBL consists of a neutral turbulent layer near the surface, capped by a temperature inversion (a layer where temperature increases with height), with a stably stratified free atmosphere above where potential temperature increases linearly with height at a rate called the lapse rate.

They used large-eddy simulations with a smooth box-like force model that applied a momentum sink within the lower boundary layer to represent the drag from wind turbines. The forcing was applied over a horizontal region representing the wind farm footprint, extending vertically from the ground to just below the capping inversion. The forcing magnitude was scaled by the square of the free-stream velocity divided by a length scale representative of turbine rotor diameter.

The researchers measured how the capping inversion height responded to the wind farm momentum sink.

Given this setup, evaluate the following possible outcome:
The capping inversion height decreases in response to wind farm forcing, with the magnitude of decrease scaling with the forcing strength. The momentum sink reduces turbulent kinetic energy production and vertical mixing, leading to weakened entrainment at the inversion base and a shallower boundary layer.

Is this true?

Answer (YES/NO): NO